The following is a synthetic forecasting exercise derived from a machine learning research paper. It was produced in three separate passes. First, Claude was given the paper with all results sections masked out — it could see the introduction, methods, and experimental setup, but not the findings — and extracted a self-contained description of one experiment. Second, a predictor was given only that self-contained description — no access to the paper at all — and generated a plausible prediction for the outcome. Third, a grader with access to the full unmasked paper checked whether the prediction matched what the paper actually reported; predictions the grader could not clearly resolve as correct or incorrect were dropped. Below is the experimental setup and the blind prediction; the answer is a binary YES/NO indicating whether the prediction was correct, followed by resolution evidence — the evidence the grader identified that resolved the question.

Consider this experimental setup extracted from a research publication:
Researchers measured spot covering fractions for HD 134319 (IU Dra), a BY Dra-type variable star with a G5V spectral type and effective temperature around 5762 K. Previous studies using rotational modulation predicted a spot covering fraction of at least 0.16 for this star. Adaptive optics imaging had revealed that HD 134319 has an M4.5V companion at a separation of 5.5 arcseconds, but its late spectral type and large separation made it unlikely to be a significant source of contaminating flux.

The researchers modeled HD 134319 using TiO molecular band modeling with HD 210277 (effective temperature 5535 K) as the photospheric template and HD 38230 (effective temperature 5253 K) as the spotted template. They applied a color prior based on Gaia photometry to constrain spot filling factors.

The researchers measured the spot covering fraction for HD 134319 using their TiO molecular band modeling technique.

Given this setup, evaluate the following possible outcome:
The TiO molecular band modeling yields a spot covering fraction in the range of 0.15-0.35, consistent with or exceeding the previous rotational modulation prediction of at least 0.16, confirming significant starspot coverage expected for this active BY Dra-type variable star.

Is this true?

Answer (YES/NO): NO